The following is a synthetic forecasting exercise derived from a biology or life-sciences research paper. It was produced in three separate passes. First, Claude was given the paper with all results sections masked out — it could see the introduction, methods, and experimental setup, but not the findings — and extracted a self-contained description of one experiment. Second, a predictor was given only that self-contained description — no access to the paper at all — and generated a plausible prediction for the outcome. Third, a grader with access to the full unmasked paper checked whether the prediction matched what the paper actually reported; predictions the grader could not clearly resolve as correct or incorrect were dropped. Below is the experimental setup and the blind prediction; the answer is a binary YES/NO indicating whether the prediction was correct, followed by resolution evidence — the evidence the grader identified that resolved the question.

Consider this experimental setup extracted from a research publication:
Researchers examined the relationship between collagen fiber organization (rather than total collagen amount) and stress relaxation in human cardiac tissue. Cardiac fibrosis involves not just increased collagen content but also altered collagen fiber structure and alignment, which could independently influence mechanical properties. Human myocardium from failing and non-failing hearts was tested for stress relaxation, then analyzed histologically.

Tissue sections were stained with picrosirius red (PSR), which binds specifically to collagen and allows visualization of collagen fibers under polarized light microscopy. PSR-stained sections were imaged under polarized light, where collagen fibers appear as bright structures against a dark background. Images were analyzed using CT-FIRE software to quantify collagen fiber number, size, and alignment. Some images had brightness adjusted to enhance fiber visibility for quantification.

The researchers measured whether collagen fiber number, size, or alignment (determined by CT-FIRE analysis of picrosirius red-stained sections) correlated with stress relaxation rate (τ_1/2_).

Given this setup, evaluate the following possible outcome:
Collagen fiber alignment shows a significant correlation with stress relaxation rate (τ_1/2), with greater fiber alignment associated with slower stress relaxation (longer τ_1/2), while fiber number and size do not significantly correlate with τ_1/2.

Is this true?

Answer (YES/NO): NO